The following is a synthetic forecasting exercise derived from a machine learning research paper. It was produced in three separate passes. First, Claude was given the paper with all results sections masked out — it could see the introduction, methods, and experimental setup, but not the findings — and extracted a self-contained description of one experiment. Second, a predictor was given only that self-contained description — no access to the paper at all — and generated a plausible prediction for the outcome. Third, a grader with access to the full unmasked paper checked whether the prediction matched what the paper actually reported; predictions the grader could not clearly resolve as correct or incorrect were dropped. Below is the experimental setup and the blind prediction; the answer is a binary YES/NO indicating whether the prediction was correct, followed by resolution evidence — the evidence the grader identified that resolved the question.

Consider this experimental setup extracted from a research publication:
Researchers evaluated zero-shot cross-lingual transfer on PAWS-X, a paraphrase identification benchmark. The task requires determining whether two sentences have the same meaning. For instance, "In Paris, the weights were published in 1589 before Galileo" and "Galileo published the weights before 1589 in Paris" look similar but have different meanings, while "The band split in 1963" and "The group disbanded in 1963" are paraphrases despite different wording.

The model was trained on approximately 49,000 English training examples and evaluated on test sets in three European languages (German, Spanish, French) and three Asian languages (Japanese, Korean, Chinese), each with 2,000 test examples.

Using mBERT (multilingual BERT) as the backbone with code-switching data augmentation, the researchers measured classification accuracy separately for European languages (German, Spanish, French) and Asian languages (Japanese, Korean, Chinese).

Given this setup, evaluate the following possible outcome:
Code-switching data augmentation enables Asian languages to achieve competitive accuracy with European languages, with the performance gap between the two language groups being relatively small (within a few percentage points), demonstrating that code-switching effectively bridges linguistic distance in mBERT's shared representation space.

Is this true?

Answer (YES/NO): NO